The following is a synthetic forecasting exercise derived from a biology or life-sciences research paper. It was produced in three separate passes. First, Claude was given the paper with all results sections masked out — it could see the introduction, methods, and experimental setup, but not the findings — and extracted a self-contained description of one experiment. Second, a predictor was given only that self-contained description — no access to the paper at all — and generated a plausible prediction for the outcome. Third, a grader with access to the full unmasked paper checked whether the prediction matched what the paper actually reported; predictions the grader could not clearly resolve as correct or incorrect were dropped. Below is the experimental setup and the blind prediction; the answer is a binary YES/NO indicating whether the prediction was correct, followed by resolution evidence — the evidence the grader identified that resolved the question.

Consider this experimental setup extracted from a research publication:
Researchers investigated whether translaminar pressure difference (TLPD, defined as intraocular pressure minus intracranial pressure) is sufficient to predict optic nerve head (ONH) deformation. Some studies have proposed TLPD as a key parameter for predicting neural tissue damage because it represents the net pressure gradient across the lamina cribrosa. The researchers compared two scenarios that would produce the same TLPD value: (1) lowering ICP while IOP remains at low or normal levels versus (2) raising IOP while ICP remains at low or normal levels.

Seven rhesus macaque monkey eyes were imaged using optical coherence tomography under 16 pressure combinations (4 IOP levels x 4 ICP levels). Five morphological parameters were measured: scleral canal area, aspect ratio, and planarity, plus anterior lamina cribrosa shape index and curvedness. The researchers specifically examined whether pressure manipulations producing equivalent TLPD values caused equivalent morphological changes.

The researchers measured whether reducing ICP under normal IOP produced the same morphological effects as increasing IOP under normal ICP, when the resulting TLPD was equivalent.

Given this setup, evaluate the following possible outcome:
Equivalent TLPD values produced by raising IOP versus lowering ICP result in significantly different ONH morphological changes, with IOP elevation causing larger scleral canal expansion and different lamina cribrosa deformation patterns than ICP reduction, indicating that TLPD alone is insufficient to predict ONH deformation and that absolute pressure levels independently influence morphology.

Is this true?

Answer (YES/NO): NO